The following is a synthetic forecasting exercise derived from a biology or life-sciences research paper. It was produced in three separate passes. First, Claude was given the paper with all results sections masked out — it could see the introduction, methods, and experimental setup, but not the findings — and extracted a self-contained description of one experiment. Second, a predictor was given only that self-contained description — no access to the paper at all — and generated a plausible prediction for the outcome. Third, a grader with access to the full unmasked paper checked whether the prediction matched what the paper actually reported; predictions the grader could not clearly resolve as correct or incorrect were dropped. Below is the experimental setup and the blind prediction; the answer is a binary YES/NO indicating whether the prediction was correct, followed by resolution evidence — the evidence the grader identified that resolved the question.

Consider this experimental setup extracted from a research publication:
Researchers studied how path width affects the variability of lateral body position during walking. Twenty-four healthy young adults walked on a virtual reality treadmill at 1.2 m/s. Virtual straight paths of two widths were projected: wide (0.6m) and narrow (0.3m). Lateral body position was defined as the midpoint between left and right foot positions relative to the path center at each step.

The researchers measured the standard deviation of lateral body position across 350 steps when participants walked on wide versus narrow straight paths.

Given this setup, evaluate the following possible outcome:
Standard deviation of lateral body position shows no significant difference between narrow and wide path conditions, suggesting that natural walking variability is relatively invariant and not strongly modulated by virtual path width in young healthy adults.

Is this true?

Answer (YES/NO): NO